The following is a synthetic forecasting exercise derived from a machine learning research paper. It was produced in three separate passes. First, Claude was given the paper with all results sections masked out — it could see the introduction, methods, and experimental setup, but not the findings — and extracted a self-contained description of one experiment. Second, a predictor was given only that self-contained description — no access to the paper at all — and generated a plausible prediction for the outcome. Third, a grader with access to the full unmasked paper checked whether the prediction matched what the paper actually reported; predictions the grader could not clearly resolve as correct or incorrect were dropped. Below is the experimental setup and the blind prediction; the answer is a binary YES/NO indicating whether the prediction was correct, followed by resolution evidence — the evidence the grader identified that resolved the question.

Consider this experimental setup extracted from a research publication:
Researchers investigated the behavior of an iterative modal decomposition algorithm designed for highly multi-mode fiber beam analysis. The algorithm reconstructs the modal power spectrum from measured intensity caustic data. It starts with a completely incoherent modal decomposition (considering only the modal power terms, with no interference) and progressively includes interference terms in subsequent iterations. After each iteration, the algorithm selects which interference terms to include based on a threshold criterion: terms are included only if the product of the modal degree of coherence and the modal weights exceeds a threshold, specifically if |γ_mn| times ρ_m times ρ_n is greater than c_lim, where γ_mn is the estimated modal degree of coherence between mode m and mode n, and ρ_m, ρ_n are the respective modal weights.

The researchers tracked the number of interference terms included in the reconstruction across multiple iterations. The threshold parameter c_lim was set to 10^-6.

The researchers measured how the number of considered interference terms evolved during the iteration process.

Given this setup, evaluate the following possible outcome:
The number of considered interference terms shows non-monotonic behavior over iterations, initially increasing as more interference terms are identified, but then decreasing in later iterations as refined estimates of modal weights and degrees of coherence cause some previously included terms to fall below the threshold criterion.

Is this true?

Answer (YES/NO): NO